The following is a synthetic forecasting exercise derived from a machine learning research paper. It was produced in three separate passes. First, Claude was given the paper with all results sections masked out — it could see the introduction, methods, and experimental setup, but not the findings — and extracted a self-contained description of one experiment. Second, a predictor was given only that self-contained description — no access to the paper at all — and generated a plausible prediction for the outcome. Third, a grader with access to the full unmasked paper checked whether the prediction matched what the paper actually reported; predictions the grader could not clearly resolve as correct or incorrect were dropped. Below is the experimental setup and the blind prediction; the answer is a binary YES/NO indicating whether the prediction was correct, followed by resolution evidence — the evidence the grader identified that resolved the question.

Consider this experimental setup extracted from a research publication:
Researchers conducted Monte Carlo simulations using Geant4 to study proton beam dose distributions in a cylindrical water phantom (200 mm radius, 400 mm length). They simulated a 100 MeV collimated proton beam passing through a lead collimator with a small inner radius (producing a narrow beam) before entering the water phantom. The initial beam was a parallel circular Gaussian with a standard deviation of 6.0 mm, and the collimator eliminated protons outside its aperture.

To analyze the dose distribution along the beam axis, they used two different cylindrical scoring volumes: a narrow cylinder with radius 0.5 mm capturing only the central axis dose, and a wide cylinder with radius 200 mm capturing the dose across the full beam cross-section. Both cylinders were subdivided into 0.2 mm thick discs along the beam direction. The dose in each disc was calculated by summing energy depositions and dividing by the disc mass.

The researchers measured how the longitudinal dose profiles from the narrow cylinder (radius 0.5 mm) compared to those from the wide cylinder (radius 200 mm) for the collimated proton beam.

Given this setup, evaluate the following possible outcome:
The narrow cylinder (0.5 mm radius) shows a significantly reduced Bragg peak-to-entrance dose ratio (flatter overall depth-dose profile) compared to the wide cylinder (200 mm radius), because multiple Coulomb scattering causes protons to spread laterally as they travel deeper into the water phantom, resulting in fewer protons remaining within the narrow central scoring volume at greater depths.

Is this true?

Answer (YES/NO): YES